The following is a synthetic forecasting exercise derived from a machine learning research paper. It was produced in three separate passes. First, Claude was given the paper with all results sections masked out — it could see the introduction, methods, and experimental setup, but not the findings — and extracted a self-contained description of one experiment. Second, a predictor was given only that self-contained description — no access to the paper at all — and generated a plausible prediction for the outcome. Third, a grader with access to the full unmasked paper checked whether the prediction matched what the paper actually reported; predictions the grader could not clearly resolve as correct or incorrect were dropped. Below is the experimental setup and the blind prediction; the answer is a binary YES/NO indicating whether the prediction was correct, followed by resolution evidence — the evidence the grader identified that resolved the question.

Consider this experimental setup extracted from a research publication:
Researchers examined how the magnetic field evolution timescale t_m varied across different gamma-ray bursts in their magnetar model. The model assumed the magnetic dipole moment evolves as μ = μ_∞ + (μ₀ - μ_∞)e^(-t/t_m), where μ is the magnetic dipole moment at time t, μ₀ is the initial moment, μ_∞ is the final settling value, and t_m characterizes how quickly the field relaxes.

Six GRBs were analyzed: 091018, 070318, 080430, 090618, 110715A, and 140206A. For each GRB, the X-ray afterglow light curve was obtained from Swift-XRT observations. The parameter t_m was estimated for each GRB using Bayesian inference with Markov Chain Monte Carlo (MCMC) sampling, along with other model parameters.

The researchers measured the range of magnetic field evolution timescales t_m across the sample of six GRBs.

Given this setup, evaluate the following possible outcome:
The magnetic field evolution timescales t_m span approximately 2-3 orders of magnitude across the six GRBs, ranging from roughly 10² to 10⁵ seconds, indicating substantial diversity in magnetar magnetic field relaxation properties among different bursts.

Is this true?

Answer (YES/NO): NO